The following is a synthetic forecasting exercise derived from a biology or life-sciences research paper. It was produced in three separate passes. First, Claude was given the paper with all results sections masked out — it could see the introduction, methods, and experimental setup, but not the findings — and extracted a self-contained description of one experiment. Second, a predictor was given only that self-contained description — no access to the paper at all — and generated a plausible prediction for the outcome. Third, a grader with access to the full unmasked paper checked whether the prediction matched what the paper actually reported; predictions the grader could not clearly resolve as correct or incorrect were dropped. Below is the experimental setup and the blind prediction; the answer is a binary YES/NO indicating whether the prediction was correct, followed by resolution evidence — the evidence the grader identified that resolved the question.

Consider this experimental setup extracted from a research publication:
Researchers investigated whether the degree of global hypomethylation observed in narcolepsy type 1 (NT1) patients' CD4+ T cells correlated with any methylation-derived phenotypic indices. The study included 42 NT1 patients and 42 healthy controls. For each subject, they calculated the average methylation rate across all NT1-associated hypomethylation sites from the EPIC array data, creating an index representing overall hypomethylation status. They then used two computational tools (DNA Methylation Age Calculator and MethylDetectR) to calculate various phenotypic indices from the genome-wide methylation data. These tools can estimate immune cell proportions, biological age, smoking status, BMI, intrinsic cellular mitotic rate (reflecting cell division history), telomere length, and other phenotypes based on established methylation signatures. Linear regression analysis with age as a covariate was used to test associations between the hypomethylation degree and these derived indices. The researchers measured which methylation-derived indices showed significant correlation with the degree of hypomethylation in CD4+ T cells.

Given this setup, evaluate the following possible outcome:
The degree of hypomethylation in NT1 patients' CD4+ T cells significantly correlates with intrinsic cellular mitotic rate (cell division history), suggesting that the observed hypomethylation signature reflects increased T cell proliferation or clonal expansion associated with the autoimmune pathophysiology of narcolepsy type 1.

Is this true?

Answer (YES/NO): YES